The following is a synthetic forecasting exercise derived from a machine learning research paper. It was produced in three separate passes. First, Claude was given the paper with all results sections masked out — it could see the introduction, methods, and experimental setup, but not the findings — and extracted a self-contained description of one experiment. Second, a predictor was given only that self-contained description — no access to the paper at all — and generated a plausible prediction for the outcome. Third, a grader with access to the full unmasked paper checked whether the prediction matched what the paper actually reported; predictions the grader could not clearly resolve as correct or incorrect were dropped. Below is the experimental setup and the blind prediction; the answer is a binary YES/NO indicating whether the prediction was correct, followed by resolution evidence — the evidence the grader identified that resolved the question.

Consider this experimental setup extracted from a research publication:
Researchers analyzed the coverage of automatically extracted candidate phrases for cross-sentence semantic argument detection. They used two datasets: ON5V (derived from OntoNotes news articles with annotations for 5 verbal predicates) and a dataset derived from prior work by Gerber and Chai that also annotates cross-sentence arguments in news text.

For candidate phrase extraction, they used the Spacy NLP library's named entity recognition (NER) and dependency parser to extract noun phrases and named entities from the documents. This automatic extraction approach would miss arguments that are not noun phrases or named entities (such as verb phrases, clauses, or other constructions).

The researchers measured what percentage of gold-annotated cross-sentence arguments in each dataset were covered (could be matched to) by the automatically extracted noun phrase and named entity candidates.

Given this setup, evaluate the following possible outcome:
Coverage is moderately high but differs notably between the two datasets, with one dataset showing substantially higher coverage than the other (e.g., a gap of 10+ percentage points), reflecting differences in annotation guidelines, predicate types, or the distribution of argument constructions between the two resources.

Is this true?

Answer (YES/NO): YES